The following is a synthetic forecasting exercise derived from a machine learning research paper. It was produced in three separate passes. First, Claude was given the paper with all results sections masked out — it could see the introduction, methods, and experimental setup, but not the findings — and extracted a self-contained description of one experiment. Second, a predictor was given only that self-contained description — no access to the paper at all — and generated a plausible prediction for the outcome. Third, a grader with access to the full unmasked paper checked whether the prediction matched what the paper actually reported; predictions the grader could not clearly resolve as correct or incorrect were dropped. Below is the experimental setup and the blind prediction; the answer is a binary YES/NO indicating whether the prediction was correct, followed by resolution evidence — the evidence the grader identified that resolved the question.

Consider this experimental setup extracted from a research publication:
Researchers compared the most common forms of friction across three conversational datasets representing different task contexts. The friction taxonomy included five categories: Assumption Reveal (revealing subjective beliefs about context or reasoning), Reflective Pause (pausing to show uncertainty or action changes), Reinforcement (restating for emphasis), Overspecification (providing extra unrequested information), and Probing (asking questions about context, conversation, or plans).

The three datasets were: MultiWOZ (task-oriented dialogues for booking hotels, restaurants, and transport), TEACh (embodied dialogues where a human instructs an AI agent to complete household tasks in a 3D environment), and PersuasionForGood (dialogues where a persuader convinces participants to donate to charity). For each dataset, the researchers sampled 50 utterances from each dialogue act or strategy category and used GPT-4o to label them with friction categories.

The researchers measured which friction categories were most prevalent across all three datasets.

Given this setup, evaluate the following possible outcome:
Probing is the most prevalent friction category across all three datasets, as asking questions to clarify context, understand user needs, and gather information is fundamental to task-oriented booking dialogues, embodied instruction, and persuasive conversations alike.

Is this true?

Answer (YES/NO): NO